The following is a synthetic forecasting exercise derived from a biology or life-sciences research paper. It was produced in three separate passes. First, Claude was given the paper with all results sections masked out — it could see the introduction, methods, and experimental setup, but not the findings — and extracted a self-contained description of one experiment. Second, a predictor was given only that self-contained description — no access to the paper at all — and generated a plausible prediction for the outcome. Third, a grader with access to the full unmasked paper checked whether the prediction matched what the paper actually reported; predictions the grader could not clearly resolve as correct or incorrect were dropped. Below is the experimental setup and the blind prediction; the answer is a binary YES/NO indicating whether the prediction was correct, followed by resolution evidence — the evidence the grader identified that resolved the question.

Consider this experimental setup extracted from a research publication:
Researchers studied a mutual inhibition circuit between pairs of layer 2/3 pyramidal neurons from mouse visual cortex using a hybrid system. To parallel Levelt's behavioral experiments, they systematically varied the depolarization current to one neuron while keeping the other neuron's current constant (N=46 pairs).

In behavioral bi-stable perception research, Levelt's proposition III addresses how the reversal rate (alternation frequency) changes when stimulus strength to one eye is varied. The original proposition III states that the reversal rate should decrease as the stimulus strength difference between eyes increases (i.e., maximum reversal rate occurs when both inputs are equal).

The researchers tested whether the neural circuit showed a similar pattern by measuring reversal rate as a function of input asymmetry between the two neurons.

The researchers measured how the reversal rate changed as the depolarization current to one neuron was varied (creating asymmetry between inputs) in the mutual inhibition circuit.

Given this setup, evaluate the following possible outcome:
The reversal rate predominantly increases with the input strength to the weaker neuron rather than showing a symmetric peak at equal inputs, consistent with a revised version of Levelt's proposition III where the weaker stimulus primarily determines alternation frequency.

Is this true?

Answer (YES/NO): NO